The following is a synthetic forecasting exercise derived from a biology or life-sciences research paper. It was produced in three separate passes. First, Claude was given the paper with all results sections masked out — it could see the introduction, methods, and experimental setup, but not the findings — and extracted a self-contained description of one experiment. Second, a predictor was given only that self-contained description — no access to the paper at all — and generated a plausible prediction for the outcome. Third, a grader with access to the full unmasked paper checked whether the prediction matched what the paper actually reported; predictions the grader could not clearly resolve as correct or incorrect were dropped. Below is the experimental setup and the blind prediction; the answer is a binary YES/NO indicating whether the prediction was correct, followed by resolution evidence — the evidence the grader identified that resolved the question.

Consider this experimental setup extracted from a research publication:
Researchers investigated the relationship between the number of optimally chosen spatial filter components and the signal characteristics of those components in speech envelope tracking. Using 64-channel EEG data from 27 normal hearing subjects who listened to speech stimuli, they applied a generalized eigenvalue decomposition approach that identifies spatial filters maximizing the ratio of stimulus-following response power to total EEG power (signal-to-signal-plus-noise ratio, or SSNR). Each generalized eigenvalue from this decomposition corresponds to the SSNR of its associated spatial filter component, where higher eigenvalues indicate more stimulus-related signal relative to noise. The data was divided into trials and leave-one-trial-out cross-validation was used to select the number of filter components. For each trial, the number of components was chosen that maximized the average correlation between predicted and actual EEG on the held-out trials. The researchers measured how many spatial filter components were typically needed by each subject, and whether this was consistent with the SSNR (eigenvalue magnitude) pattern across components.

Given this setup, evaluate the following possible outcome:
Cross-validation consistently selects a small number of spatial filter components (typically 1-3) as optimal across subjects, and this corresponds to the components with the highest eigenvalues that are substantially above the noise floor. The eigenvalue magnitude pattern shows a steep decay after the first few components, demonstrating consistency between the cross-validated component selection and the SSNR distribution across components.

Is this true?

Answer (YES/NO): YES